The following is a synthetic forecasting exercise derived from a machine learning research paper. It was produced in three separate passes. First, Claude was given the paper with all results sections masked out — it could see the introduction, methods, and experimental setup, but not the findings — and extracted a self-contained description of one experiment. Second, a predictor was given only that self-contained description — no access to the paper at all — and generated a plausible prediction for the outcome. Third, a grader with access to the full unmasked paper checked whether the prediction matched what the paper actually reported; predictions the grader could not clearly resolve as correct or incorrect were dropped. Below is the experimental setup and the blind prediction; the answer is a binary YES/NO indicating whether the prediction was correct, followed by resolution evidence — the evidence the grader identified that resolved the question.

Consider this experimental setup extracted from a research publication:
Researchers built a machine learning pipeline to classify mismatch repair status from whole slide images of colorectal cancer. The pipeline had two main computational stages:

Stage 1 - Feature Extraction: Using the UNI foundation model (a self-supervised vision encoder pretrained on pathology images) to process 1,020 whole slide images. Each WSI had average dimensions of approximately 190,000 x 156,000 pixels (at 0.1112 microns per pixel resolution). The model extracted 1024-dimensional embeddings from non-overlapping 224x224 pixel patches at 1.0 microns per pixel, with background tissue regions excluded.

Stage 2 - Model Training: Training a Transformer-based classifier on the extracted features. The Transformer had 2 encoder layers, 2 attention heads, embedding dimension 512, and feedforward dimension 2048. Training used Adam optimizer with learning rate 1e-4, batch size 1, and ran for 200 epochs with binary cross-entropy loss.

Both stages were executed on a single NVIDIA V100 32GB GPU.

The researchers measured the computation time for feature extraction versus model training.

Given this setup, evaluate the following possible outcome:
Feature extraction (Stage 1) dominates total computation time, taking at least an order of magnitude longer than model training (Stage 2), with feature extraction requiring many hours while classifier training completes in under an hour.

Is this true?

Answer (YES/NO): NO